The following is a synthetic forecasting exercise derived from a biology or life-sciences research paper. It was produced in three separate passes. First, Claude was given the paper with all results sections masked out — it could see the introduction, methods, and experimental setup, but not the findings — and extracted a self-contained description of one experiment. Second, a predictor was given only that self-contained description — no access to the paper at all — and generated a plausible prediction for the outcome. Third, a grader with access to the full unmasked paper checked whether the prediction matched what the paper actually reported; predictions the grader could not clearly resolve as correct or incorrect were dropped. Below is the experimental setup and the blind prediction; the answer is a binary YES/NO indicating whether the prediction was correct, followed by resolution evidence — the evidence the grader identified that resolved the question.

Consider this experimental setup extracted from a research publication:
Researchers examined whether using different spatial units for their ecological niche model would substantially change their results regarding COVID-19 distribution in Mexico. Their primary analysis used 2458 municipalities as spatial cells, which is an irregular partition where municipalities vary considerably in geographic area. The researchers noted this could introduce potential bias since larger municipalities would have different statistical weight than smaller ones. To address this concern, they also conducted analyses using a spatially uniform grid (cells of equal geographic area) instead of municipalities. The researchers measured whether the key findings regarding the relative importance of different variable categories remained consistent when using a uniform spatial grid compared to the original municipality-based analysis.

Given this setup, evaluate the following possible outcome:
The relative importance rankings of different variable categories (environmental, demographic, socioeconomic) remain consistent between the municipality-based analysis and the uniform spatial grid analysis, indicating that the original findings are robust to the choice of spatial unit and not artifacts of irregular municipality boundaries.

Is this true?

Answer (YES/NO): YES